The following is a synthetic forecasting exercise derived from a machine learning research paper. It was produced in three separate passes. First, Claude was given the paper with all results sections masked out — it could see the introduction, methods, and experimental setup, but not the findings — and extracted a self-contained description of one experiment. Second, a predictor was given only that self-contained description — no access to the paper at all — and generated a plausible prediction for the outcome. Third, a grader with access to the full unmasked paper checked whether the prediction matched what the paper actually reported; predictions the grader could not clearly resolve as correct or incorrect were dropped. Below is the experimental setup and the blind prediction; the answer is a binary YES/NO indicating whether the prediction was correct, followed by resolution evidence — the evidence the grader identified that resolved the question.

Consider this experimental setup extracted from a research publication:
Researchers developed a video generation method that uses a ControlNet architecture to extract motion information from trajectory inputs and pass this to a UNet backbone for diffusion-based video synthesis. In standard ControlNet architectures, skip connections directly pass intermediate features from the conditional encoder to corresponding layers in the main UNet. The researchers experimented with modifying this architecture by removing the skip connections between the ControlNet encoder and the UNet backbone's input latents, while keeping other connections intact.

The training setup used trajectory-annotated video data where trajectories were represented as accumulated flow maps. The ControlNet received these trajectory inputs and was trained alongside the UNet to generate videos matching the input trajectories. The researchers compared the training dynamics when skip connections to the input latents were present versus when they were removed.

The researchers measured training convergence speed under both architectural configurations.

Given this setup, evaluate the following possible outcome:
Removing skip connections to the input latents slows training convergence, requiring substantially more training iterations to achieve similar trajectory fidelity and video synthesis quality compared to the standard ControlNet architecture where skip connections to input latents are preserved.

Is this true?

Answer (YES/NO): NO